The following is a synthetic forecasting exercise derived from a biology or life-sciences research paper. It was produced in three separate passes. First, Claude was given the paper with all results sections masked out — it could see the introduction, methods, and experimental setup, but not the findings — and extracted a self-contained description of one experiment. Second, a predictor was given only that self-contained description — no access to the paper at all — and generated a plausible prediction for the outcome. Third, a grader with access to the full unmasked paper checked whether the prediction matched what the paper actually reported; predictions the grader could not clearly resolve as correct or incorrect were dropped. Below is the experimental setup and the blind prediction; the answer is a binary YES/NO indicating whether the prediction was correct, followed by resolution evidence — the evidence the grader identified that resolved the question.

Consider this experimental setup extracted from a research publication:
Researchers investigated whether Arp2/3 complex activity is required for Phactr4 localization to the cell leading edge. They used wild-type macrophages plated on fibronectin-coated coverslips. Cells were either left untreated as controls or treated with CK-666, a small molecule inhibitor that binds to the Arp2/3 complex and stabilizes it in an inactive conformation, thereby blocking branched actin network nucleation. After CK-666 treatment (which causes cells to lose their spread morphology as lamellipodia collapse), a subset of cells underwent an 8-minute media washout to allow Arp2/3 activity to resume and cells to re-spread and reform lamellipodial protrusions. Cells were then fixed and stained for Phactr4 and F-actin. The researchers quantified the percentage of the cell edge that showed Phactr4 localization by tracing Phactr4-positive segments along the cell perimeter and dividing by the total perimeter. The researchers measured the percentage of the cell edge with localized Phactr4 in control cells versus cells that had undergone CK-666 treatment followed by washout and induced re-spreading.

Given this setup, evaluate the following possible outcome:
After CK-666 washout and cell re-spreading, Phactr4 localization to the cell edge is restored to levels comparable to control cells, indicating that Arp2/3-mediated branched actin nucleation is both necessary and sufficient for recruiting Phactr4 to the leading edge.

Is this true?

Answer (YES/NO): NO